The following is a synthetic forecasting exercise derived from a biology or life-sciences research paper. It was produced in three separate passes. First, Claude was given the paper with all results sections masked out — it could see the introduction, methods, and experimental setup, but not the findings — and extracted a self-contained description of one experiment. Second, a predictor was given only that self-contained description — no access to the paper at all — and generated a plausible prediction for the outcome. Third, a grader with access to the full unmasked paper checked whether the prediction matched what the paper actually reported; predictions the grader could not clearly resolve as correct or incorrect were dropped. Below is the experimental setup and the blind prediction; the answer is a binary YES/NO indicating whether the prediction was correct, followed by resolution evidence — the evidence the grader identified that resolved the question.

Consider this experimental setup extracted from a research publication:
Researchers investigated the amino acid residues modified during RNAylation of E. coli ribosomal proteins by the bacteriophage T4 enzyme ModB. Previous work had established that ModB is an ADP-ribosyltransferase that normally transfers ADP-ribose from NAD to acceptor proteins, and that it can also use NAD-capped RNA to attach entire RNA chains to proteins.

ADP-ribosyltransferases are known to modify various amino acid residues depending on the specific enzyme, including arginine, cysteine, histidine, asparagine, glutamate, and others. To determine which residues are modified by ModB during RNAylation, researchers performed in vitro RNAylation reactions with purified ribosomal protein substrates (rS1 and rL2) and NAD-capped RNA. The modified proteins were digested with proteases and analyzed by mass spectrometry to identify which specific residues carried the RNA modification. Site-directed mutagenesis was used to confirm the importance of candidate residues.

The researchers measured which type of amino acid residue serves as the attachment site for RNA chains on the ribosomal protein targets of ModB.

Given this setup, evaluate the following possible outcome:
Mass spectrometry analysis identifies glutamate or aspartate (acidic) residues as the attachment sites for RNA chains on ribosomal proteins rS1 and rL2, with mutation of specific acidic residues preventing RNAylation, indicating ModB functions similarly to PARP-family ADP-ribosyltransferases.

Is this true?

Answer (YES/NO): NO